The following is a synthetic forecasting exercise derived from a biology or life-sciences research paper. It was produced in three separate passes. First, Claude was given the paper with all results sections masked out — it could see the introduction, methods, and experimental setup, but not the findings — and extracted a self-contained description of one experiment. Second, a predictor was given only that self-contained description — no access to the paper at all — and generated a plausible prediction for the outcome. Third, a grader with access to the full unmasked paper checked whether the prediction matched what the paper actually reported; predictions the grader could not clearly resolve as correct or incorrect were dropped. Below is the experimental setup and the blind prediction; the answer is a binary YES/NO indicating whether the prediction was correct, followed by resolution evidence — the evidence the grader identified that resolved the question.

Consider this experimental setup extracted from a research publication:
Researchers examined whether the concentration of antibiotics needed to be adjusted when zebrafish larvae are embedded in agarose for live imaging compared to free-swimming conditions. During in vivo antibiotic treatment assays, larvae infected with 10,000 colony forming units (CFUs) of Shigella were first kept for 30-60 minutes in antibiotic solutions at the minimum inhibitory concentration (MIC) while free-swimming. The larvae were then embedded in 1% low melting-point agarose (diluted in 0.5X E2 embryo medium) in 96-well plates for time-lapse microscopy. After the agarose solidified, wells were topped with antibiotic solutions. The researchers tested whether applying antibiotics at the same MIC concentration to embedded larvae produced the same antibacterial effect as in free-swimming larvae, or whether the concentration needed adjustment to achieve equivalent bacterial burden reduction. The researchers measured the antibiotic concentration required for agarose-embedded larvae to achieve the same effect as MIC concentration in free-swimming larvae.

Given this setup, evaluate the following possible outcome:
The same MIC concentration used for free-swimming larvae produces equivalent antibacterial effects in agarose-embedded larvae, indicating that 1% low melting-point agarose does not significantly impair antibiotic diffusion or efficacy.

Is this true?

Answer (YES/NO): NO